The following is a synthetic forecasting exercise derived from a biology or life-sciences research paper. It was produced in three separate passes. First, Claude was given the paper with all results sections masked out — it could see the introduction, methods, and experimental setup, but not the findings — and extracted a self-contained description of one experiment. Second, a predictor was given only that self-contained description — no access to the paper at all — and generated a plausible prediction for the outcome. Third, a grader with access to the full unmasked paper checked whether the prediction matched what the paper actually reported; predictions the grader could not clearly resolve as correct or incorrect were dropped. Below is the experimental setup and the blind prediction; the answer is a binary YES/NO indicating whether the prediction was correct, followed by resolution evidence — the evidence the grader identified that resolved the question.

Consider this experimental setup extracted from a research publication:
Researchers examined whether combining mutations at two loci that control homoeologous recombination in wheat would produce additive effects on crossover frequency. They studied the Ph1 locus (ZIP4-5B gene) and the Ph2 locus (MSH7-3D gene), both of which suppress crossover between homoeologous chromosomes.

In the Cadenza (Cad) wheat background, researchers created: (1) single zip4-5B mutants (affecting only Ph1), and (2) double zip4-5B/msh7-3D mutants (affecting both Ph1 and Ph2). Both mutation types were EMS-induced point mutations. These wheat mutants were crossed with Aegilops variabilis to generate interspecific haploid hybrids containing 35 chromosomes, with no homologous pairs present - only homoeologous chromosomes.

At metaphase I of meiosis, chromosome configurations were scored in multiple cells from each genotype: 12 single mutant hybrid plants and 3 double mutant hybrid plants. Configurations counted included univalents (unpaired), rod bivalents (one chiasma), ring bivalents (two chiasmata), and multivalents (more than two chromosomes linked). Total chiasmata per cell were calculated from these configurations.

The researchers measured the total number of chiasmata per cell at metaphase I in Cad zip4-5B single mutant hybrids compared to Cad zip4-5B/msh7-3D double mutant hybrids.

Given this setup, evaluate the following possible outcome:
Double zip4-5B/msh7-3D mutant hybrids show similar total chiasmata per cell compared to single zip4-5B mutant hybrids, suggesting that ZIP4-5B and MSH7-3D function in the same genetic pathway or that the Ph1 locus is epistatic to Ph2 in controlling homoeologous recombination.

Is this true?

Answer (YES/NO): NO